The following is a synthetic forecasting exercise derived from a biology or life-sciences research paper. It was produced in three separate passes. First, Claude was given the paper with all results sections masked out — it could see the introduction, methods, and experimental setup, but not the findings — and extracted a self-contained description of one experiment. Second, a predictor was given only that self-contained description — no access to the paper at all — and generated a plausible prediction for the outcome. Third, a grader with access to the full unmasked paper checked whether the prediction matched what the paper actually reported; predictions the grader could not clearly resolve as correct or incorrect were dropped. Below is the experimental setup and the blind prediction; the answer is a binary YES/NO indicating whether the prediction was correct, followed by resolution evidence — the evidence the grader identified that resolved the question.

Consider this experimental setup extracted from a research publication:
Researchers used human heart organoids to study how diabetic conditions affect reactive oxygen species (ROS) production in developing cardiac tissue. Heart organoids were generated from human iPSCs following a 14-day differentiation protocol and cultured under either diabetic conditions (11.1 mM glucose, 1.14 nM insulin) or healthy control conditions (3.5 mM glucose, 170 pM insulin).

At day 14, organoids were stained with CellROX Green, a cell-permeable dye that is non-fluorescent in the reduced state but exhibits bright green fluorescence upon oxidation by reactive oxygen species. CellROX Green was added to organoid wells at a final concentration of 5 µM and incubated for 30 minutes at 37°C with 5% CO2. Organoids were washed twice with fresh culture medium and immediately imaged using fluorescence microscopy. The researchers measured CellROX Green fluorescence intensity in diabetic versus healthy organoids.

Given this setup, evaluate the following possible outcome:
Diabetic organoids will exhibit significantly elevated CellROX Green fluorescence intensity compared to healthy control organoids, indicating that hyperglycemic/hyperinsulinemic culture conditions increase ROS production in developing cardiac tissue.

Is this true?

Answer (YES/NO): YES